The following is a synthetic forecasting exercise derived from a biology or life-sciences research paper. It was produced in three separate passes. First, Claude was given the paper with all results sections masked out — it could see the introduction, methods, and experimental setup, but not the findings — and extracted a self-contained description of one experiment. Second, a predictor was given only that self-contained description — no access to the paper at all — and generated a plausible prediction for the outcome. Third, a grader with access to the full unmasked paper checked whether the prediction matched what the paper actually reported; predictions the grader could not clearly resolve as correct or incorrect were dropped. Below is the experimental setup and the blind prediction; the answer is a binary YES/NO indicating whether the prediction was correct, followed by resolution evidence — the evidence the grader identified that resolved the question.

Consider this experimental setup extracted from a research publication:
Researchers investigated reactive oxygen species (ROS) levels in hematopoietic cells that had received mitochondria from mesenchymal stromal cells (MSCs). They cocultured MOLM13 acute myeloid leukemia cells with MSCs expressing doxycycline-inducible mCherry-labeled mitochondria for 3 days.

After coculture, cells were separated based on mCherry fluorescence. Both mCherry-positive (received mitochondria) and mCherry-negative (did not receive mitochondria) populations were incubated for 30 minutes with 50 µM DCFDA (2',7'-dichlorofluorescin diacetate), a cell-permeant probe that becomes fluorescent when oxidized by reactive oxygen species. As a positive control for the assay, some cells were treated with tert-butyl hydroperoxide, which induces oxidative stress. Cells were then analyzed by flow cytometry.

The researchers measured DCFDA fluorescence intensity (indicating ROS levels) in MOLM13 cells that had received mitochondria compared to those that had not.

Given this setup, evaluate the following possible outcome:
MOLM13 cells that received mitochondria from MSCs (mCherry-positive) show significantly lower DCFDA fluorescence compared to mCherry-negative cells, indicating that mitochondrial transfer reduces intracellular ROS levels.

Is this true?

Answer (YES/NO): NO